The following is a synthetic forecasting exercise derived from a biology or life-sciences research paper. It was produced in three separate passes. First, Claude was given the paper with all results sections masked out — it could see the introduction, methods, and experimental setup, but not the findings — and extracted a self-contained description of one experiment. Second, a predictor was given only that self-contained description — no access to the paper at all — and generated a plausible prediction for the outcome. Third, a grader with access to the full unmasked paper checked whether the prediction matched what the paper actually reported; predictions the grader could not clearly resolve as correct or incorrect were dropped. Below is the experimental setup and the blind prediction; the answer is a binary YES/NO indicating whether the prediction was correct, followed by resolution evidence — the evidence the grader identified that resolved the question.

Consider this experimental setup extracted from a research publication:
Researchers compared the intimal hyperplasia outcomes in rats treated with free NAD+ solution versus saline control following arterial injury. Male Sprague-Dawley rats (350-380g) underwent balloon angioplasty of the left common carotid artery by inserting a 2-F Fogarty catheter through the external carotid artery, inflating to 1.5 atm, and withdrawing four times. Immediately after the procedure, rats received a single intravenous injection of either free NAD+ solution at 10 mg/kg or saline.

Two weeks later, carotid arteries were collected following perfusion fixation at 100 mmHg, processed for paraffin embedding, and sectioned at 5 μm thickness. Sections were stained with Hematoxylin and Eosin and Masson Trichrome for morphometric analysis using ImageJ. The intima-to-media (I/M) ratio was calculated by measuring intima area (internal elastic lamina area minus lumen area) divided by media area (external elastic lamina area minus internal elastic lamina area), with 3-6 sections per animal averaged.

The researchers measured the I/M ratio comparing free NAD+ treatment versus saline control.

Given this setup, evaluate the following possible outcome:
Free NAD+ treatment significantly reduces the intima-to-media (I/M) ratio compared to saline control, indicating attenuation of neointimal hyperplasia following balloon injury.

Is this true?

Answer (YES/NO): NO